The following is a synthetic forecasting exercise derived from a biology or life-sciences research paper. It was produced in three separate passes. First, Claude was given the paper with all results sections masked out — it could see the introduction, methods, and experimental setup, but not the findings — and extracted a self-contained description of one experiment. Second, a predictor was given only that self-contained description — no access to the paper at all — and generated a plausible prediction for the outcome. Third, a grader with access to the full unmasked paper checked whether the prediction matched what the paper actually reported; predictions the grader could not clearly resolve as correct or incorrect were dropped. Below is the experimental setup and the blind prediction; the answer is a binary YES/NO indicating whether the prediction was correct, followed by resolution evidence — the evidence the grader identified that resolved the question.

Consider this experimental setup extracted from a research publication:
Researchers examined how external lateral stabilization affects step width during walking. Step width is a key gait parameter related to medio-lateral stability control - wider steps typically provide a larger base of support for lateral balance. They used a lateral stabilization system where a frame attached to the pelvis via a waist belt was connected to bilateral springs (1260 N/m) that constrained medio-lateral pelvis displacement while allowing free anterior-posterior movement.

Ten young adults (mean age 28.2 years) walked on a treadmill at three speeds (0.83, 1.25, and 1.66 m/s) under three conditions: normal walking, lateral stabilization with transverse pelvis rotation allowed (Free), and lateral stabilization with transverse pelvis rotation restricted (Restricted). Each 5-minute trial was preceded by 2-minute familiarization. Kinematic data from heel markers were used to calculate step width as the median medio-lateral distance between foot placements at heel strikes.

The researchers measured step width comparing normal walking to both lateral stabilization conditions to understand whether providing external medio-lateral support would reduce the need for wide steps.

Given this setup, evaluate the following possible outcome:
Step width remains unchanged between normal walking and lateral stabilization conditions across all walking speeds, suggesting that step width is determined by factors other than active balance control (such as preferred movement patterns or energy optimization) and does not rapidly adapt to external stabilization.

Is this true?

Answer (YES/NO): NO